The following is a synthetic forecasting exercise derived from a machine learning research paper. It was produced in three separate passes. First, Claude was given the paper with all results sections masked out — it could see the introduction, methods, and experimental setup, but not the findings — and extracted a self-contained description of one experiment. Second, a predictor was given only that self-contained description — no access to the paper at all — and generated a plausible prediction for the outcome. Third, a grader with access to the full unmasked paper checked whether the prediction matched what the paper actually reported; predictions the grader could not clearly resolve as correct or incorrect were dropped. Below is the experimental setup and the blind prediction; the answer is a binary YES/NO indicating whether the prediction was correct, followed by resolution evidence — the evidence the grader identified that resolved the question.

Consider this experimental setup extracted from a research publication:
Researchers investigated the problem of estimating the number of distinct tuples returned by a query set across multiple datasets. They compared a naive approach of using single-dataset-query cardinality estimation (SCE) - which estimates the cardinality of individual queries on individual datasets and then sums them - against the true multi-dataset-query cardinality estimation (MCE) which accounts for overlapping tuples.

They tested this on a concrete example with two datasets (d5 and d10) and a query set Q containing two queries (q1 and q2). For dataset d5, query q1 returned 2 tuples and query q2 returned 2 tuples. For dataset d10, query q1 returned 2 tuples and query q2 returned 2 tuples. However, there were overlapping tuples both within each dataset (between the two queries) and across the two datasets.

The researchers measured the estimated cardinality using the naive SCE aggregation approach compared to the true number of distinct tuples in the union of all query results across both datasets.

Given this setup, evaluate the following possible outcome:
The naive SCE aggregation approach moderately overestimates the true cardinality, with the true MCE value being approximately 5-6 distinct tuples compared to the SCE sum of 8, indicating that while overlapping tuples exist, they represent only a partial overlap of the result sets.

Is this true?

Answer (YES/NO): NO